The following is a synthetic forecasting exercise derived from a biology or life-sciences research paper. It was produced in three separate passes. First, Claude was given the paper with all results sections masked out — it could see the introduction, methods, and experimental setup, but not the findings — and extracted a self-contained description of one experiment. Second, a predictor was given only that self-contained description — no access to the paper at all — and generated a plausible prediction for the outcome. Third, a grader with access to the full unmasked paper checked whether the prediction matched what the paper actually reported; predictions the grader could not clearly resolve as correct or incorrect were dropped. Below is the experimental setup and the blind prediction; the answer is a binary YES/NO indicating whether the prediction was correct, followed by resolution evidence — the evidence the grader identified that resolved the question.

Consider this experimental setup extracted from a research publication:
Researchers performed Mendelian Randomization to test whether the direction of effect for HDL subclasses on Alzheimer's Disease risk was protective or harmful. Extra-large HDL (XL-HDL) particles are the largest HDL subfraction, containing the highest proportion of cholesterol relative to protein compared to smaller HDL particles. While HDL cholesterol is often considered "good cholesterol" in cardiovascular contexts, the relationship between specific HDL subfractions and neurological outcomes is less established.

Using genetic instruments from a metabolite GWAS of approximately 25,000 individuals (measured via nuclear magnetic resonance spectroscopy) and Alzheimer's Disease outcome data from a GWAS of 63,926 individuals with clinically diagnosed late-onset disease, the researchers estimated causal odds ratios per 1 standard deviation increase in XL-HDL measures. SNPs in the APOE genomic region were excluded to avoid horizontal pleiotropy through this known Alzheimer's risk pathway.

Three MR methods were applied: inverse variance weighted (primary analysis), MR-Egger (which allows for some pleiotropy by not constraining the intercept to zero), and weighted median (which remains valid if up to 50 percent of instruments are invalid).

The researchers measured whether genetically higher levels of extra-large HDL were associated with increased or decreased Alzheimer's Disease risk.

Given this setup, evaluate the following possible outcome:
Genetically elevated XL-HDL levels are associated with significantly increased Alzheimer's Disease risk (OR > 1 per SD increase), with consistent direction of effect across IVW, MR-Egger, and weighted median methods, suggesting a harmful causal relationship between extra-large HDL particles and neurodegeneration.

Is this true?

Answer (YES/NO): NO